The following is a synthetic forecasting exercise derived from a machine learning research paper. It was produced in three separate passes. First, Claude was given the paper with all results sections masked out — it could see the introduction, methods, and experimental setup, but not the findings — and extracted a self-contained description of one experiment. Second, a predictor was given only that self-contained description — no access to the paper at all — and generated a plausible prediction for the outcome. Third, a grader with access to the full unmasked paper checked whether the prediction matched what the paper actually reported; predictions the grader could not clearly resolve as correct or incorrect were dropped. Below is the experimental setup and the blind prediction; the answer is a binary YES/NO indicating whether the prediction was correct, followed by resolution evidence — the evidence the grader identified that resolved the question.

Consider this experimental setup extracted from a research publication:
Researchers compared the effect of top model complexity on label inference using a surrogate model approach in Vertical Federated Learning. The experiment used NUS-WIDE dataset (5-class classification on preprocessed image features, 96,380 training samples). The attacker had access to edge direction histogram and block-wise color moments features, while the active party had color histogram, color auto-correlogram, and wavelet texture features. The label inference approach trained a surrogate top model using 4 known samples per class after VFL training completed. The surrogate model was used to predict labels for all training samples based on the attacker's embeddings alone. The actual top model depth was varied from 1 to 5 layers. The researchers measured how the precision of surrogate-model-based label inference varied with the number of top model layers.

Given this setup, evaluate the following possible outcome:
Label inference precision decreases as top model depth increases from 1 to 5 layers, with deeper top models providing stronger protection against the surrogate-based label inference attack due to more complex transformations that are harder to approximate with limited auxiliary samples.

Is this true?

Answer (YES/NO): NO